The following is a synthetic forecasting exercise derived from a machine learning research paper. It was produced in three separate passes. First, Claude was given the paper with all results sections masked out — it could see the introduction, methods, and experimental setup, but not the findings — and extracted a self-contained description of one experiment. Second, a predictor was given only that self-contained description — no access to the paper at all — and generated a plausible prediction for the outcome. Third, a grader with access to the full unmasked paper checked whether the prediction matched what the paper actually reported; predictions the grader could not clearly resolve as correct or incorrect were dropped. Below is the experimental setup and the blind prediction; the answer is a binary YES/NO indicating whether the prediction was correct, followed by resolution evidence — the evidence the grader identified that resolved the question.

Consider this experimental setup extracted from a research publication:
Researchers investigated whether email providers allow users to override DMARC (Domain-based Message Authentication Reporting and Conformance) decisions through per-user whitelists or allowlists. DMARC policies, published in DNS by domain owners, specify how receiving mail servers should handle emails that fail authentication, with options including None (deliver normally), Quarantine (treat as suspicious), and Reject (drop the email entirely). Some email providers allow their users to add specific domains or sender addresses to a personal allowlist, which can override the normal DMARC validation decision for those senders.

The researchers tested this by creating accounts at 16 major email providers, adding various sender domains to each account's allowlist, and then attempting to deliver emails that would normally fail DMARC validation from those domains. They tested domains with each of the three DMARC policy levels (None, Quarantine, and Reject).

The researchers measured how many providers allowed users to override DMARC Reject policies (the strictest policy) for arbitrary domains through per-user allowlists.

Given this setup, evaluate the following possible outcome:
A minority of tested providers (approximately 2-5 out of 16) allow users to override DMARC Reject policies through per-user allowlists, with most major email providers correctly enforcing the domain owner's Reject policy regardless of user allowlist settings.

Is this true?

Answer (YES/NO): YES